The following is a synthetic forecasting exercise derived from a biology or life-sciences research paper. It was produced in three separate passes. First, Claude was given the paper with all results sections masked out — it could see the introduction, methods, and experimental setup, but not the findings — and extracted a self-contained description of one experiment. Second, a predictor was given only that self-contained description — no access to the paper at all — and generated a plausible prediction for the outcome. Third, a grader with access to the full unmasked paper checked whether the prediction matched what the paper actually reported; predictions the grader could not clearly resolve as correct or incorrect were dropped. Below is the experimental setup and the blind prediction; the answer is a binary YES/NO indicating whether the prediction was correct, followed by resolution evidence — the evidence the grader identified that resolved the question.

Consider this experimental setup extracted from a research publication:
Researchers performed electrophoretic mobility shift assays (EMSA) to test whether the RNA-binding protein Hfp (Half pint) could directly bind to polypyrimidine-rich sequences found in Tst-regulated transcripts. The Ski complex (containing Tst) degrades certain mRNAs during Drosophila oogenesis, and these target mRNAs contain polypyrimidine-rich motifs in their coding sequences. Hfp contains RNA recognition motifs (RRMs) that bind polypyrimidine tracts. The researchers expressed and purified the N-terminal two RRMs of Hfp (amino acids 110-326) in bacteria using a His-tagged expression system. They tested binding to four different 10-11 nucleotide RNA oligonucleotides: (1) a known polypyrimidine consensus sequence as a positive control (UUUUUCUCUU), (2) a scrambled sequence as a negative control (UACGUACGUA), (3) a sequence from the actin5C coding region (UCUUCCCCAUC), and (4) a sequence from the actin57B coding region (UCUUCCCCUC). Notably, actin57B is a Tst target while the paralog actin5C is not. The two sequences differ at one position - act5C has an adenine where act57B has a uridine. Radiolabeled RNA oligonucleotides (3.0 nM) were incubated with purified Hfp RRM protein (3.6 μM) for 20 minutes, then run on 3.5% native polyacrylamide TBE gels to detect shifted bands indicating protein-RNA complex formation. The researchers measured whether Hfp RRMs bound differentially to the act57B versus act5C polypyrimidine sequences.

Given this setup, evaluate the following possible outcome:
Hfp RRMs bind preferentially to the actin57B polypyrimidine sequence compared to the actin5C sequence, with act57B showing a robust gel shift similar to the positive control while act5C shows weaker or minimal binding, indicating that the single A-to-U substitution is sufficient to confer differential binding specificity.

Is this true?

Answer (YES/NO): NO